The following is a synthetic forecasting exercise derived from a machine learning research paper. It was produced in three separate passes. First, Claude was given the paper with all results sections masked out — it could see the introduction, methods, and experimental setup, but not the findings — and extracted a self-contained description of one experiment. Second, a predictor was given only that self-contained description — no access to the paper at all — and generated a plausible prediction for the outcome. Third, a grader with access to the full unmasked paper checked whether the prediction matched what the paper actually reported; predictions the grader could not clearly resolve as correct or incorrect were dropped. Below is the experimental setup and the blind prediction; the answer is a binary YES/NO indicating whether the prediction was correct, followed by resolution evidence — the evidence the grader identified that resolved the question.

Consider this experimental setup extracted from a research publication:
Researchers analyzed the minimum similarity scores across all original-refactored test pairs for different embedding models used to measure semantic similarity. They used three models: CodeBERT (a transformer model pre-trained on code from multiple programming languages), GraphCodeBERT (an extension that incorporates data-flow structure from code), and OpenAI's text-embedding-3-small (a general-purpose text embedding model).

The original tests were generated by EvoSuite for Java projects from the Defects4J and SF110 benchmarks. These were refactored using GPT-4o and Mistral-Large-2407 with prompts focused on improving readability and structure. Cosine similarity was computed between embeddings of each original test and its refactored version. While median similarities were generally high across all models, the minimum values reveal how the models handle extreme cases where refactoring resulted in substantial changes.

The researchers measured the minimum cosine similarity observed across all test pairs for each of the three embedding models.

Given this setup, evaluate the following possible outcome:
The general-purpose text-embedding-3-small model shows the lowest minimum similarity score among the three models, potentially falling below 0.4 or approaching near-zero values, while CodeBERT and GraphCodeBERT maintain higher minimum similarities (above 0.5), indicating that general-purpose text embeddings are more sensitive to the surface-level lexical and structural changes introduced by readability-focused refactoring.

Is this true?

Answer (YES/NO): NO